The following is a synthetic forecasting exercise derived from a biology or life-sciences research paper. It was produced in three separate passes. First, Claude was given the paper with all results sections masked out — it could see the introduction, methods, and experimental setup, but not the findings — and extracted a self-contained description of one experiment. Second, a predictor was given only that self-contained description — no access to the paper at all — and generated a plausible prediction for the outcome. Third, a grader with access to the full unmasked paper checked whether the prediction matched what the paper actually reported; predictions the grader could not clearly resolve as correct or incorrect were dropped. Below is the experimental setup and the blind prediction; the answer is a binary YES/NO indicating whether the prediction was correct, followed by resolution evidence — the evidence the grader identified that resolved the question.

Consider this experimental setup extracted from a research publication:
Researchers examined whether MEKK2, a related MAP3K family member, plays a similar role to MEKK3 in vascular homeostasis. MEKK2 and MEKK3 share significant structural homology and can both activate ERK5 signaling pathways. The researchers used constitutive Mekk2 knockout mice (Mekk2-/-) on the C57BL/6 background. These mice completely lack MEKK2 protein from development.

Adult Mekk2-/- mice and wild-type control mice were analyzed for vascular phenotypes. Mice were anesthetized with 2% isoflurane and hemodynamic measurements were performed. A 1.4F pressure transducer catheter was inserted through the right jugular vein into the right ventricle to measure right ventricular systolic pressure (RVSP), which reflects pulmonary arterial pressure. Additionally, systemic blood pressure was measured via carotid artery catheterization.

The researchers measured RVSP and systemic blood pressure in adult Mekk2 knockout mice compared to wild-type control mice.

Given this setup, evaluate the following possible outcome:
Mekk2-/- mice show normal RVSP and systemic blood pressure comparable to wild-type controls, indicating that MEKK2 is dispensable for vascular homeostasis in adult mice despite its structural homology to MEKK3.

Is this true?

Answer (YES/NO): YES